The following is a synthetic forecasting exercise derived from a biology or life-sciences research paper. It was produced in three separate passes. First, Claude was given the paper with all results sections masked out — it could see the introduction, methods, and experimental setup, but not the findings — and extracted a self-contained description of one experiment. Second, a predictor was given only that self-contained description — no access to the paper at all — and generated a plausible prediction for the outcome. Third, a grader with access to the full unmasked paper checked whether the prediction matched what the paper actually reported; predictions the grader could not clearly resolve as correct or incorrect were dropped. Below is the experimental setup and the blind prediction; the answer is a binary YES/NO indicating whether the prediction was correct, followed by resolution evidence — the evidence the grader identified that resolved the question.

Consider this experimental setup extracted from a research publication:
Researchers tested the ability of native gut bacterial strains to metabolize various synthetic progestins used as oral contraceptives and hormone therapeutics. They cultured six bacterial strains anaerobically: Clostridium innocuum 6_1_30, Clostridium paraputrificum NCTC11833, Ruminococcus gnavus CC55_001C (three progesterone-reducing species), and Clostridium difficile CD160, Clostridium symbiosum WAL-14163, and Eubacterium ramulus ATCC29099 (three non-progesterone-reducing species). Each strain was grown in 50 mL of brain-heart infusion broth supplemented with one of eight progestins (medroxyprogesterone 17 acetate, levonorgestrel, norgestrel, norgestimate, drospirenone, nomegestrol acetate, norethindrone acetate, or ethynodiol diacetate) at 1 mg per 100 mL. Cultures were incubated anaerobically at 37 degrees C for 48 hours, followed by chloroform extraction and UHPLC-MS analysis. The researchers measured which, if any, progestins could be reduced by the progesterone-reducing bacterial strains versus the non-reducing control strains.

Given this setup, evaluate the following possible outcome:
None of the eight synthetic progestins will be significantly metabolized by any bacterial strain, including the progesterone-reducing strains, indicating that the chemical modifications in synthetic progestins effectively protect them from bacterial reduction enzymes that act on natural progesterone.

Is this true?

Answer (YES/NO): NO